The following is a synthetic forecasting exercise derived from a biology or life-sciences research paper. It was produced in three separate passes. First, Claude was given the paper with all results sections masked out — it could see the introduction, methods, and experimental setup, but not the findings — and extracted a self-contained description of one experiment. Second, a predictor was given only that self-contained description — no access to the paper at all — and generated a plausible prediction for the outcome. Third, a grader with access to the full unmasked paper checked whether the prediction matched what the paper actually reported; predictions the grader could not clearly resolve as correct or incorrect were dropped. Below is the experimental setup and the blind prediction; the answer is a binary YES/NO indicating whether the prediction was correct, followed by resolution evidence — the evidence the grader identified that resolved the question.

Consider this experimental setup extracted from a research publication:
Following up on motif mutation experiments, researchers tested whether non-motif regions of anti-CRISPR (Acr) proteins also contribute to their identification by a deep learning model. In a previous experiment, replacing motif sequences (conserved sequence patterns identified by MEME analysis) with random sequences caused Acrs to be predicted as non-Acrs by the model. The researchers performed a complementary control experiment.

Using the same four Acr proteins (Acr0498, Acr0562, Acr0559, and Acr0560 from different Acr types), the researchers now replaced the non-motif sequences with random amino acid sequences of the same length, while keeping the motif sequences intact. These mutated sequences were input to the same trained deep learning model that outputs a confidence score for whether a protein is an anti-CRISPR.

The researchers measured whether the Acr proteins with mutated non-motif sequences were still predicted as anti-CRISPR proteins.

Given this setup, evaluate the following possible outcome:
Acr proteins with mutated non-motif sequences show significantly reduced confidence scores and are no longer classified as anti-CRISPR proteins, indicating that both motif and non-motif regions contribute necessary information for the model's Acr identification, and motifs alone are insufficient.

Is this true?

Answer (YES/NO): NO